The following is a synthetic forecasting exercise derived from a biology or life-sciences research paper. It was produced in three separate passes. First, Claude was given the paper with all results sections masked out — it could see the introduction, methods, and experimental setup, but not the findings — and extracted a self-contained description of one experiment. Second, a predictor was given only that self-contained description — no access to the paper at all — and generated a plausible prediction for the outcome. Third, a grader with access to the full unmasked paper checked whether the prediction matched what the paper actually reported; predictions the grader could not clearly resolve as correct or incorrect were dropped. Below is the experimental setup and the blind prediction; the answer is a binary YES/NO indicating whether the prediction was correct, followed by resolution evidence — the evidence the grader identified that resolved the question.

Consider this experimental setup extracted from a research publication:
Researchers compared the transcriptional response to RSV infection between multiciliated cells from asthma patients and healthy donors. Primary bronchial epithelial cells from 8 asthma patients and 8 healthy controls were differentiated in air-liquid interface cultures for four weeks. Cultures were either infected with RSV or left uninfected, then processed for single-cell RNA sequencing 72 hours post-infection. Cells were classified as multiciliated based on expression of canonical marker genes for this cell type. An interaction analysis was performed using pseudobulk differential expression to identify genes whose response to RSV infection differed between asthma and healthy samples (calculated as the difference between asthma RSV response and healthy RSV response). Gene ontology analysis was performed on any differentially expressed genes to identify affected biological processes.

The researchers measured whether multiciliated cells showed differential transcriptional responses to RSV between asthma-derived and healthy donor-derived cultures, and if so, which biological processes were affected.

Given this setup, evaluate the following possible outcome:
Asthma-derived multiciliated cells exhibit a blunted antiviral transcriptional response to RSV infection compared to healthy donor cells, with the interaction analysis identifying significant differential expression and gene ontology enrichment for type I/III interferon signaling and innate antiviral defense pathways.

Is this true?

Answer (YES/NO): NO